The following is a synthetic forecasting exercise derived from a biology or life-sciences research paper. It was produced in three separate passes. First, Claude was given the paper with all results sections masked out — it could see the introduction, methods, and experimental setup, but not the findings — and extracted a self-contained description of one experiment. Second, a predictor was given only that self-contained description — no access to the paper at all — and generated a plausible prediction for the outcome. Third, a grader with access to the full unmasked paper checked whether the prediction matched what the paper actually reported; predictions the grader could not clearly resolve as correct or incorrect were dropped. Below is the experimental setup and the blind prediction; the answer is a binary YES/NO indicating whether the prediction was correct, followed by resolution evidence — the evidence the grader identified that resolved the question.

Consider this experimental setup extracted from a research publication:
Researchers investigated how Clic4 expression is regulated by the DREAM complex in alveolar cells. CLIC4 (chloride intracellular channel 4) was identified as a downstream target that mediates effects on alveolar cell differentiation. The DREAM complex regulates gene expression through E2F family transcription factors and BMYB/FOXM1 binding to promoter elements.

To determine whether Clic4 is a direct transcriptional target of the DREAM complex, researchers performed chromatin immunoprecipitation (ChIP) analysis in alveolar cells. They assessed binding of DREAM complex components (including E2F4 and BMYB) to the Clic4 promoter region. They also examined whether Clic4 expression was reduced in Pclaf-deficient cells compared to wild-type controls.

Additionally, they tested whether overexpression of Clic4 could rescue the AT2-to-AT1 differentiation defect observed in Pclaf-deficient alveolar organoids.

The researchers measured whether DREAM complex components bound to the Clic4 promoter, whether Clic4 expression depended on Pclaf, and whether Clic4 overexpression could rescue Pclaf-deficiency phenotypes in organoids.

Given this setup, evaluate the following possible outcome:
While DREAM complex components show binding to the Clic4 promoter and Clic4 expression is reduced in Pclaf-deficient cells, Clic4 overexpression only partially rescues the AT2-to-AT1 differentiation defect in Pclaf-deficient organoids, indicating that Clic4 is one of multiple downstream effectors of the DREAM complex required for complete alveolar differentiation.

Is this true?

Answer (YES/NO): NO